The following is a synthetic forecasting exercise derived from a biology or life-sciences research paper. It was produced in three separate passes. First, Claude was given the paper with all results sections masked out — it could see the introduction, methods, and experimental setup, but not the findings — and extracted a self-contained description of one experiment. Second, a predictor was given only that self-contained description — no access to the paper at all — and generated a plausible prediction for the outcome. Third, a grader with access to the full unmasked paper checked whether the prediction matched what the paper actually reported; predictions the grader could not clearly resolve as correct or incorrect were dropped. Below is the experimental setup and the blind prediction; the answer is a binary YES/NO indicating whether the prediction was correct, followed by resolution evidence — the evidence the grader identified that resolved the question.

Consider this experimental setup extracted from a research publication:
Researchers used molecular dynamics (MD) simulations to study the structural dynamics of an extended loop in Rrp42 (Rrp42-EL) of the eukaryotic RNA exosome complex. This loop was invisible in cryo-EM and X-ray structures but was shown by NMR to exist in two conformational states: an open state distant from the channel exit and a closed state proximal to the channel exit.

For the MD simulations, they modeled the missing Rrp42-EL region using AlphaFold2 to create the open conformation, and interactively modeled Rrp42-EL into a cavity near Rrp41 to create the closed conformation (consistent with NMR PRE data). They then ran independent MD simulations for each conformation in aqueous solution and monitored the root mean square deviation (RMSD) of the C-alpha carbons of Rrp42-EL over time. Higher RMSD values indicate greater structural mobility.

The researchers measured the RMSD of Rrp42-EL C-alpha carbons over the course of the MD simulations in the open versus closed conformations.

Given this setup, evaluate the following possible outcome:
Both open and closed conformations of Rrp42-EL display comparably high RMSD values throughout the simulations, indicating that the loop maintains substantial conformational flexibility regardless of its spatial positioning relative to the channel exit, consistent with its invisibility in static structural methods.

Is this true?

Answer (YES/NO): NO